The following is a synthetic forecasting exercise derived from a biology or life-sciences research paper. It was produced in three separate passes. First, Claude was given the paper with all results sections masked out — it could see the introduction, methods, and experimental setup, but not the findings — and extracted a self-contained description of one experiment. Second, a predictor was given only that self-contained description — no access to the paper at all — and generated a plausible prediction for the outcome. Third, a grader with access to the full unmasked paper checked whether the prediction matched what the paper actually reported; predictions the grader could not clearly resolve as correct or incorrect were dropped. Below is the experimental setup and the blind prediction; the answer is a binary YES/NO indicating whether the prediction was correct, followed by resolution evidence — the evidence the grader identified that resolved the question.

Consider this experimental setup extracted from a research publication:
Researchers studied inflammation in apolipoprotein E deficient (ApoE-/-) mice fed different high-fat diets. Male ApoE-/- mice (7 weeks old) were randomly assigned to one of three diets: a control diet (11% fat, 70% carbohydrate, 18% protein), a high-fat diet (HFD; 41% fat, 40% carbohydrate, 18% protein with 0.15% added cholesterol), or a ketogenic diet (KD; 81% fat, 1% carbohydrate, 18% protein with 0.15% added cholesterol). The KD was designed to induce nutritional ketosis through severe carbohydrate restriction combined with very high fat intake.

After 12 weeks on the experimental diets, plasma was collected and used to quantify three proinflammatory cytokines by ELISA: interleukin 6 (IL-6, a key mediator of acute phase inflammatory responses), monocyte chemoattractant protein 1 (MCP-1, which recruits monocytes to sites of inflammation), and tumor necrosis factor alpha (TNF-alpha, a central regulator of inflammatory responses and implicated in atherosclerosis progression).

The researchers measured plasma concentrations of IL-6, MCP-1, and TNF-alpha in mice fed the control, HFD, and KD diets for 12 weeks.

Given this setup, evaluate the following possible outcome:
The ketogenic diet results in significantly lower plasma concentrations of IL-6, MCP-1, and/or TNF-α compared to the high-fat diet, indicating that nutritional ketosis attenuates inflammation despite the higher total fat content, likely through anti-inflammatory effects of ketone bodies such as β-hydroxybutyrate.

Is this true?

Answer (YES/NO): YES